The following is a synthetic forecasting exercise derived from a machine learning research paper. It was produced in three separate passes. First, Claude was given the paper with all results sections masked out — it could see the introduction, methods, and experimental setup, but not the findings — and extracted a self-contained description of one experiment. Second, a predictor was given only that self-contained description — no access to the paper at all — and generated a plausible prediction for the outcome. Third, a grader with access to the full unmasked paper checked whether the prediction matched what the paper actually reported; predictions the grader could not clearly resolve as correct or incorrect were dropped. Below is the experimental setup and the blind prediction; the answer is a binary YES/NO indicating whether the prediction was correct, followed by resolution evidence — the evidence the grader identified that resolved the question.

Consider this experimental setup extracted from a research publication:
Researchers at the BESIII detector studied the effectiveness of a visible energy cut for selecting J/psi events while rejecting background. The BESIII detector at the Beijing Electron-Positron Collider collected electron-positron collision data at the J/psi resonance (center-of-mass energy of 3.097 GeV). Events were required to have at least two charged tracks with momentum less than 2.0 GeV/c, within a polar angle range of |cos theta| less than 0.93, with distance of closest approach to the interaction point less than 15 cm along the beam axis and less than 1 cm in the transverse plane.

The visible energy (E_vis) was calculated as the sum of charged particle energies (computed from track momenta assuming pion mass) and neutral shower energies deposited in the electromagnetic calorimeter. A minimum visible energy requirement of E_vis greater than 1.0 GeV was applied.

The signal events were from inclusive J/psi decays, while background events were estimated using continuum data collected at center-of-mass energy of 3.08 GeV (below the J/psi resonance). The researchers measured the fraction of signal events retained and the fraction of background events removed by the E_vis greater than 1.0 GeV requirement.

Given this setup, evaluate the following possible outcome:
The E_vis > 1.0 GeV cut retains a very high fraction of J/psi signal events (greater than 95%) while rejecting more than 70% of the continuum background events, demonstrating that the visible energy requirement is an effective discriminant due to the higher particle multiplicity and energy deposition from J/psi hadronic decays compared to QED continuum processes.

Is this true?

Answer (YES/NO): NO